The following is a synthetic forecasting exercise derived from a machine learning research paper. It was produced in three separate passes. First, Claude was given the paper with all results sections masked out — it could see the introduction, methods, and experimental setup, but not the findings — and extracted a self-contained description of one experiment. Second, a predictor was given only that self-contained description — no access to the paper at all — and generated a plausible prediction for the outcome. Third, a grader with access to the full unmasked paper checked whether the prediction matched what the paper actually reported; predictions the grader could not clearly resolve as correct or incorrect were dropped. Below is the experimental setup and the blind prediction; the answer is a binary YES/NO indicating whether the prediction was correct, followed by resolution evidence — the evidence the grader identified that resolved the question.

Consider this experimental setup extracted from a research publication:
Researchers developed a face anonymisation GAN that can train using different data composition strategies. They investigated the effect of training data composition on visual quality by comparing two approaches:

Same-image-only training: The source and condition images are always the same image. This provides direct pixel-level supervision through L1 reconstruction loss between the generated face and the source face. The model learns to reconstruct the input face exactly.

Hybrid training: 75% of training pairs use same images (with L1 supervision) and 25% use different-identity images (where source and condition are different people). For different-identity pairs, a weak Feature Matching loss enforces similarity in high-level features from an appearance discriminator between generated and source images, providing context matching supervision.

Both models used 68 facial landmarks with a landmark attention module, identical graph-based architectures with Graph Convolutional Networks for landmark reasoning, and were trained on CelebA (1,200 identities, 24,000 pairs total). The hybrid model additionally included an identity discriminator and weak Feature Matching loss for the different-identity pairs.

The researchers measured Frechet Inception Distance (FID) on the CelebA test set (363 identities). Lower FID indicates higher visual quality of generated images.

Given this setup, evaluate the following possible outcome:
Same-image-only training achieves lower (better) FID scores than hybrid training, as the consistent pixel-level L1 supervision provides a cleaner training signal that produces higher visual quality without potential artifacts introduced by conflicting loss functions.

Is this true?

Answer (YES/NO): NO